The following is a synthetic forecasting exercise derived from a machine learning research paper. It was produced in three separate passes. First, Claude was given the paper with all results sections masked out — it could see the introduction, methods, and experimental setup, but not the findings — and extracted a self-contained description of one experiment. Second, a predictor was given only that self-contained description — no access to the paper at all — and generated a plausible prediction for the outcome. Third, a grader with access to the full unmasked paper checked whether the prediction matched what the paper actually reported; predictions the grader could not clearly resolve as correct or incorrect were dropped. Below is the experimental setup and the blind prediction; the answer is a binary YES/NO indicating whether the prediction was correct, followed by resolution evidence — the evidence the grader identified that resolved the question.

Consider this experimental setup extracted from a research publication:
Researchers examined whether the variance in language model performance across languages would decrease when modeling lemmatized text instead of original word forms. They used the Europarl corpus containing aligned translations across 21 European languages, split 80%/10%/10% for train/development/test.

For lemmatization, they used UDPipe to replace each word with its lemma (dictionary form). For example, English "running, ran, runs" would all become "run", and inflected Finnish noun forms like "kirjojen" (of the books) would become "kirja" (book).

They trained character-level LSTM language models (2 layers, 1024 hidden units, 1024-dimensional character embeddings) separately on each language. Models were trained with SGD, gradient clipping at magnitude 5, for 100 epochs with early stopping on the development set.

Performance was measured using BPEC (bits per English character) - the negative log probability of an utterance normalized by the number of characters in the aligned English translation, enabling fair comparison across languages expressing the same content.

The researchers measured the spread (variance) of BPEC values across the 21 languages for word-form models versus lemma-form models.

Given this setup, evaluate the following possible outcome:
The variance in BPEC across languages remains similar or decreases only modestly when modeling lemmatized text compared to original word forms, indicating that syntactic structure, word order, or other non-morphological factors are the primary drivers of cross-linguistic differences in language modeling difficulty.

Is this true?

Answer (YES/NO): NO